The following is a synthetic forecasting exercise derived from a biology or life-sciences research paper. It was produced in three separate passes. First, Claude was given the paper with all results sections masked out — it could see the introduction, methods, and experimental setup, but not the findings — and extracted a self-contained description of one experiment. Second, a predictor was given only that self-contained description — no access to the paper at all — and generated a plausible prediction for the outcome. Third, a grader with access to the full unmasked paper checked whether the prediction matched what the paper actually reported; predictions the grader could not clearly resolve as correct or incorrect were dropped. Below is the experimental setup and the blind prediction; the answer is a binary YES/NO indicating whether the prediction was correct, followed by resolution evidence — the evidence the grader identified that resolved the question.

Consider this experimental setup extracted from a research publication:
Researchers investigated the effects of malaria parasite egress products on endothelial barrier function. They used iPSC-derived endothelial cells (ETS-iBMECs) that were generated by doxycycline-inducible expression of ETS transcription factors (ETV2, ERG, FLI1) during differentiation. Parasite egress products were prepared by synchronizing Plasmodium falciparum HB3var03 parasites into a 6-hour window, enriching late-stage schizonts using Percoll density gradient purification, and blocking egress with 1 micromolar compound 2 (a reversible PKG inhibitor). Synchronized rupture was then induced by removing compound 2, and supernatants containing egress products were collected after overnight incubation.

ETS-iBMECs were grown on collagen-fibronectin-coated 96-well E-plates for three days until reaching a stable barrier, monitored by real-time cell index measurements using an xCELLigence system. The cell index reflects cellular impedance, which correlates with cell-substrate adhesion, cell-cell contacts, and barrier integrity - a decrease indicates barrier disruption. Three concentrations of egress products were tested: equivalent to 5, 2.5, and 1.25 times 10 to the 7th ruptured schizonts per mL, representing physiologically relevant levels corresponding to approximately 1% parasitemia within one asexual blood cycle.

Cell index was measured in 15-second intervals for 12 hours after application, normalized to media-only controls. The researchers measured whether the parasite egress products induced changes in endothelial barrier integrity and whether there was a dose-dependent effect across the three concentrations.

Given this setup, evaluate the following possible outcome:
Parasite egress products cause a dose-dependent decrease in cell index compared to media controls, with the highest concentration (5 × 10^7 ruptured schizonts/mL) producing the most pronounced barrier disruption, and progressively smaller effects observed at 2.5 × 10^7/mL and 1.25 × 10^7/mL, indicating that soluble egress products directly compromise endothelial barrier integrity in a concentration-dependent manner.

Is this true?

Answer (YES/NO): NO